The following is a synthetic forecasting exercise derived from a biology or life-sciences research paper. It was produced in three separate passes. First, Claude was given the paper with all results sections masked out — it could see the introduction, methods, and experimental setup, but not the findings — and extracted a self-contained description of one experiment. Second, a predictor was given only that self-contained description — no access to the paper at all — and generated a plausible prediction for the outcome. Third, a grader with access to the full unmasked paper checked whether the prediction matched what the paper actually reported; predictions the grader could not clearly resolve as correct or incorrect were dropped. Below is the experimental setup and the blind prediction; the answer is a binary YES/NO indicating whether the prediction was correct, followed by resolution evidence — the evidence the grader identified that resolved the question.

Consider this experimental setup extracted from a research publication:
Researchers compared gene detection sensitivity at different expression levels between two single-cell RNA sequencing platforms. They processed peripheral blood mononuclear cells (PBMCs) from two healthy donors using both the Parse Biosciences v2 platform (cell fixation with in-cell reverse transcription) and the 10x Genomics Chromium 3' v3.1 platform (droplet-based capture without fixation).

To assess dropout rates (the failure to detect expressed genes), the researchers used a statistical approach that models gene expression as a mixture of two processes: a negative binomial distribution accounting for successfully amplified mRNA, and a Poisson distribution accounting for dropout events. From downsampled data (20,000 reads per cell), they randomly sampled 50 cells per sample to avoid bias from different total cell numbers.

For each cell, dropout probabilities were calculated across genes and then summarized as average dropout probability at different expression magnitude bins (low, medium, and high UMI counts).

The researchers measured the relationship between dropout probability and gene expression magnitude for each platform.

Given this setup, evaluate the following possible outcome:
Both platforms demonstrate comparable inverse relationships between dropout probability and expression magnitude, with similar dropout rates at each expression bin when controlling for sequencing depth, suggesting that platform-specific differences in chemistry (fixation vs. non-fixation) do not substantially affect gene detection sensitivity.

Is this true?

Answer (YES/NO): YES